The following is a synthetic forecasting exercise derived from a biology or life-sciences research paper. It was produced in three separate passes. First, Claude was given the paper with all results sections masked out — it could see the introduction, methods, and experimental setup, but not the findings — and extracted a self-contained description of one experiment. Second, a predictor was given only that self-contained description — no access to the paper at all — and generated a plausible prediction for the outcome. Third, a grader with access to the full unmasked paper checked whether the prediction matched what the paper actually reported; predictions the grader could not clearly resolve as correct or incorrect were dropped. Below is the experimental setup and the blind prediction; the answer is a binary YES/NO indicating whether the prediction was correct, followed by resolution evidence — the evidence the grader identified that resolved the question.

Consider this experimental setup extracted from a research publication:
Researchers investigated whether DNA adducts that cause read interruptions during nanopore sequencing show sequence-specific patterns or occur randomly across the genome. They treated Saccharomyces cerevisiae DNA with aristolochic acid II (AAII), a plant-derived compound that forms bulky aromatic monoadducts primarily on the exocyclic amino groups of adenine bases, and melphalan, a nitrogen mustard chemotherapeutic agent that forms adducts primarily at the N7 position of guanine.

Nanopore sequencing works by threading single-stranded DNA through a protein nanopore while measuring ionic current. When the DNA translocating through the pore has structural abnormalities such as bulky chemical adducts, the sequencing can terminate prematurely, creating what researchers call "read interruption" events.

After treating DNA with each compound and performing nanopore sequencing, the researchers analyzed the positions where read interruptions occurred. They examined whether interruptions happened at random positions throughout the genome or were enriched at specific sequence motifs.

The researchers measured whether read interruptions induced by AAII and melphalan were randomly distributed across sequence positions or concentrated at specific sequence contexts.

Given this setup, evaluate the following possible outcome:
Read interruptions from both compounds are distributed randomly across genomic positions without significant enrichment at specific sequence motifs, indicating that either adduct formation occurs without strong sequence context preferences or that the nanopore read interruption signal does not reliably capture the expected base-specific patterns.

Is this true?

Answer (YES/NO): NO